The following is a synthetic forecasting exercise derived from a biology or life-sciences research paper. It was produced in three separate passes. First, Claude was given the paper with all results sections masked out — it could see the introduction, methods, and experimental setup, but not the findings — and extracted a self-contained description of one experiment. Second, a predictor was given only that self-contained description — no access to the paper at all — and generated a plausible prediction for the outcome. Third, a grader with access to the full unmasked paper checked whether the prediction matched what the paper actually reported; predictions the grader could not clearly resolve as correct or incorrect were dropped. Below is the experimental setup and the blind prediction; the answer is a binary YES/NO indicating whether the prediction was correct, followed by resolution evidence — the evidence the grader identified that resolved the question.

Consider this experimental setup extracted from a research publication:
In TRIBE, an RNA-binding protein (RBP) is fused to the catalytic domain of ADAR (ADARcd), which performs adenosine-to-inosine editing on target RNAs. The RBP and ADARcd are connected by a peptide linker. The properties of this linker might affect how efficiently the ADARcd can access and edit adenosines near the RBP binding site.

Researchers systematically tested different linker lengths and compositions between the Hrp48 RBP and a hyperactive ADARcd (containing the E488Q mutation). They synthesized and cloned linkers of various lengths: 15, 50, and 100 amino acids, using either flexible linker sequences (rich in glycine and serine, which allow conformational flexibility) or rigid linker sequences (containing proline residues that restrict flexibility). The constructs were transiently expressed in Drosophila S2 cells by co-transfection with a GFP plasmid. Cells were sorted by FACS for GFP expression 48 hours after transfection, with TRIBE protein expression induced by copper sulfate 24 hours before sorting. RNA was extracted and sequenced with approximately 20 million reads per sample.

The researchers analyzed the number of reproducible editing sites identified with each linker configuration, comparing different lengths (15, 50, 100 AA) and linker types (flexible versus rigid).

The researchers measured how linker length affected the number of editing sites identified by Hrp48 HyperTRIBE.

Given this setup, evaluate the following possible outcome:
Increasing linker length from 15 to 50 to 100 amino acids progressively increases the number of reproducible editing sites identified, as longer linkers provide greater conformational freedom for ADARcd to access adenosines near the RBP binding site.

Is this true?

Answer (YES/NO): NO